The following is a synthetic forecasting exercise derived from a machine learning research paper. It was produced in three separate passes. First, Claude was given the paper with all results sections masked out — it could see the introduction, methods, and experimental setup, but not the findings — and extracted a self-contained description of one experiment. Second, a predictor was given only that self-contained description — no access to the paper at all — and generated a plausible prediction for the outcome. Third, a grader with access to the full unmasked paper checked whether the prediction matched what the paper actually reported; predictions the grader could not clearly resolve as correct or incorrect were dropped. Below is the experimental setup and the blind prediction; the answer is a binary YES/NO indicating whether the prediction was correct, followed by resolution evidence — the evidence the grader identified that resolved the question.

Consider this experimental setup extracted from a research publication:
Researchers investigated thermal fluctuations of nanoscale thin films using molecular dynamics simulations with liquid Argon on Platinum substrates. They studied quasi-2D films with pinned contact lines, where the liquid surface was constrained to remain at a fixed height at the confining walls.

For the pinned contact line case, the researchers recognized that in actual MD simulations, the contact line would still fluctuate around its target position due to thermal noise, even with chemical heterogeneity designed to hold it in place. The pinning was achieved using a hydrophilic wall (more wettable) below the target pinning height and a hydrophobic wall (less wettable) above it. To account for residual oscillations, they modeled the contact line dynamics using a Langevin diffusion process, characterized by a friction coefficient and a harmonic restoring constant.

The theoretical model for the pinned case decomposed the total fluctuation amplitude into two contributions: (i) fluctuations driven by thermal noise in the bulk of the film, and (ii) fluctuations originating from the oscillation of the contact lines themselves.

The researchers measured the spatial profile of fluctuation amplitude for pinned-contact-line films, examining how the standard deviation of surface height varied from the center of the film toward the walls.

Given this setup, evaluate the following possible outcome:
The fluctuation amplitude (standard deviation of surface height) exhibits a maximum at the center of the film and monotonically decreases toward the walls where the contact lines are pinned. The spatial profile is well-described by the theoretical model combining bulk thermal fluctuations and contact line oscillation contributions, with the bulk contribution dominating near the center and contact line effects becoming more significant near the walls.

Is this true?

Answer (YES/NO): NO